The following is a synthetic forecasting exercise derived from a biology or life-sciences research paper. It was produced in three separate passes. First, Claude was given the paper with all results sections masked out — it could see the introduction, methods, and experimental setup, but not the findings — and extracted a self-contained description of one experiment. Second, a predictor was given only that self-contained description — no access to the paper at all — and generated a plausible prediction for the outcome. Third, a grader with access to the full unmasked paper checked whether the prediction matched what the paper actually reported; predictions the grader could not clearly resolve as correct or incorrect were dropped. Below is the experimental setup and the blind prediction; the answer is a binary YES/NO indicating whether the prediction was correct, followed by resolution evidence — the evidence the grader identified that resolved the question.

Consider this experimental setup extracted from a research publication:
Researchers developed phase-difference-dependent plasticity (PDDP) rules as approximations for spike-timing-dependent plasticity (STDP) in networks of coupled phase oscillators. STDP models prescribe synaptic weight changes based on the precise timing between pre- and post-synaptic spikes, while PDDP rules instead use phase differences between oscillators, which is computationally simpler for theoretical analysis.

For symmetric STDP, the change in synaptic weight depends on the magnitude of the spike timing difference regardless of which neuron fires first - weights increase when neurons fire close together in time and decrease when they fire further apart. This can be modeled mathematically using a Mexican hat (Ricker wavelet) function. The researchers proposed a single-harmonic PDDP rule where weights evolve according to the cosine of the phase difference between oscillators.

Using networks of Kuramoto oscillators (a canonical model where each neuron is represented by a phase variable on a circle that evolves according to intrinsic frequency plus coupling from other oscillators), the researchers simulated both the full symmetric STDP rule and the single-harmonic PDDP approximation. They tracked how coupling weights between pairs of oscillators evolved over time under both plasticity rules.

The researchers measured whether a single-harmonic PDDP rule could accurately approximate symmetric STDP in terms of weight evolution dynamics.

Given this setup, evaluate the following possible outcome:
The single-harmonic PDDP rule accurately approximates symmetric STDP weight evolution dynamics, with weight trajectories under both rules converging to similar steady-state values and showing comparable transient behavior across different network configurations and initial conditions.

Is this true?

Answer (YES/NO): YES